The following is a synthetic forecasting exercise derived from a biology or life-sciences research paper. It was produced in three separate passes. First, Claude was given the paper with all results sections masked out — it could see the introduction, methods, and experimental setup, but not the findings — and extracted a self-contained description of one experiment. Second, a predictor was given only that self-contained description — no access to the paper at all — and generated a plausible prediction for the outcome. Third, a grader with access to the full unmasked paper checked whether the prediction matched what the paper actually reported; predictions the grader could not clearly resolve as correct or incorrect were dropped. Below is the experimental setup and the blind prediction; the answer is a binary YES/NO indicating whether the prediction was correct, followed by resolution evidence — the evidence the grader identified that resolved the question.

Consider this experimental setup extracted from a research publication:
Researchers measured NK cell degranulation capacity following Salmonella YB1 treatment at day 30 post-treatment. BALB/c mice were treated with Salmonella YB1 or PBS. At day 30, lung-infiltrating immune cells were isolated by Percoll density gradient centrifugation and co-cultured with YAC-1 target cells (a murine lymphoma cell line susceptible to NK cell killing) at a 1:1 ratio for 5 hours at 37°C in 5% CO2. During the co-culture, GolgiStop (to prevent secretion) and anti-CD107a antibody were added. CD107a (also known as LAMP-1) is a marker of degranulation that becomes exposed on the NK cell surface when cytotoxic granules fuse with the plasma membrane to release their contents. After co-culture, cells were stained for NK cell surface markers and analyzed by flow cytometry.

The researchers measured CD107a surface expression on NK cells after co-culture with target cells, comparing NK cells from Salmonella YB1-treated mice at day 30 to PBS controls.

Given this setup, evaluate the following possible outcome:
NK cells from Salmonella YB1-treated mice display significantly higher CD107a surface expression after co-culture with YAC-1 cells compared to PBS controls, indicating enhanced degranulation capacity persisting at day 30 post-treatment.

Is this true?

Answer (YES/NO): YES